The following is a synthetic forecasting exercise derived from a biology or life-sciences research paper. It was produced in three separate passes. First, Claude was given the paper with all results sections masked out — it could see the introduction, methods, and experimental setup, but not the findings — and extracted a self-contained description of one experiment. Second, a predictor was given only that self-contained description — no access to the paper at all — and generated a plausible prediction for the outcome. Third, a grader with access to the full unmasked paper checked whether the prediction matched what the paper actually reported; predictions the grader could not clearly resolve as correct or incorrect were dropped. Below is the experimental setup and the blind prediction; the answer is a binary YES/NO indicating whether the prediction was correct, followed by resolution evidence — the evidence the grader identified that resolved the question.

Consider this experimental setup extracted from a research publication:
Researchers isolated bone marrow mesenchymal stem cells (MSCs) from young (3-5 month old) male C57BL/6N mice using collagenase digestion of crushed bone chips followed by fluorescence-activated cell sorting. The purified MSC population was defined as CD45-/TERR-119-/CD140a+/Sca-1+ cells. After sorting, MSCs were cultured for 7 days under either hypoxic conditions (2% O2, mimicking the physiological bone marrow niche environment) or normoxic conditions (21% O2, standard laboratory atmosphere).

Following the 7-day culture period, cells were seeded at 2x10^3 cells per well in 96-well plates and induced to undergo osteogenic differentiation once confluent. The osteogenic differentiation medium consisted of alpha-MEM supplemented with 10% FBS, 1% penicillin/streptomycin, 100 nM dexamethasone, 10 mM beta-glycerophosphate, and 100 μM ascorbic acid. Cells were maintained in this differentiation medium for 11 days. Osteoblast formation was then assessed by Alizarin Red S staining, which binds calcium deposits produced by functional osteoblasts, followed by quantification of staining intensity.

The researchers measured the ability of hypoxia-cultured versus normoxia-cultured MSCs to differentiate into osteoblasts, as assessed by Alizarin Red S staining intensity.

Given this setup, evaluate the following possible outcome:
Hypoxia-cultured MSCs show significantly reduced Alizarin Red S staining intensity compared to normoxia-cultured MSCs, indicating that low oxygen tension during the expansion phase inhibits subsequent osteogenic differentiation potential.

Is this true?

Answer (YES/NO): NO